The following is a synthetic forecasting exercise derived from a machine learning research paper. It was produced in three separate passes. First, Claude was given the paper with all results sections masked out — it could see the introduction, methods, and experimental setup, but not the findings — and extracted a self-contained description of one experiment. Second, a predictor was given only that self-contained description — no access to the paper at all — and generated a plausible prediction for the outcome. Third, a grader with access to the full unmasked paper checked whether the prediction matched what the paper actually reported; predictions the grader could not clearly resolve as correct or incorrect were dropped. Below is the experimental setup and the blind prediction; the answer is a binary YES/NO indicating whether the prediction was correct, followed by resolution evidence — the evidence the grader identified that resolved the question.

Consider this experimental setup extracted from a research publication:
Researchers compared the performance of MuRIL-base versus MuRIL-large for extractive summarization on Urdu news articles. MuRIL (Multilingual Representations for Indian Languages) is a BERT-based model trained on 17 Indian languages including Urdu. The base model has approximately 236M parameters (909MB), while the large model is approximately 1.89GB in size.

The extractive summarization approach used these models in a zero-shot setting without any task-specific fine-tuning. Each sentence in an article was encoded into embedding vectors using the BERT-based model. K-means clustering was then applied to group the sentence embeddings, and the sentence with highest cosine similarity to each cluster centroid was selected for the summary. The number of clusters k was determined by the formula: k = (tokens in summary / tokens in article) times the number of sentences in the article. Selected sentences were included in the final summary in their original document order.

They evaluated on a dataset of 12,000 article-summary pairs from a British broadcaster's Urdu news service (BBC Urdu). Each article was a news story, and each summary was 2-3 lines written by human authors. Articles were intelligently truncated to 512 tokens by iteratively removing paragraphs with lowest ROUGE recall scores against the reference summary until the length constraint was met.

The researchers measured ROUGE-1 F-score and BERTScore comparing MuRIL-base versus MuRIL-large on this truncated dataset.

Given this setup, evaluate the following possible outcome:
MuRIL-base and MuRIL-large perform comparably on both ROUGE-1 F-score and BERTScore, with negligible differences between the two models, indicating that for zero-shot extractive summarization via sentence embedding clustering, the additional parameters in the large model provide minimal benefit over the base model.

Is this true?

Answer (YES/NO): NO